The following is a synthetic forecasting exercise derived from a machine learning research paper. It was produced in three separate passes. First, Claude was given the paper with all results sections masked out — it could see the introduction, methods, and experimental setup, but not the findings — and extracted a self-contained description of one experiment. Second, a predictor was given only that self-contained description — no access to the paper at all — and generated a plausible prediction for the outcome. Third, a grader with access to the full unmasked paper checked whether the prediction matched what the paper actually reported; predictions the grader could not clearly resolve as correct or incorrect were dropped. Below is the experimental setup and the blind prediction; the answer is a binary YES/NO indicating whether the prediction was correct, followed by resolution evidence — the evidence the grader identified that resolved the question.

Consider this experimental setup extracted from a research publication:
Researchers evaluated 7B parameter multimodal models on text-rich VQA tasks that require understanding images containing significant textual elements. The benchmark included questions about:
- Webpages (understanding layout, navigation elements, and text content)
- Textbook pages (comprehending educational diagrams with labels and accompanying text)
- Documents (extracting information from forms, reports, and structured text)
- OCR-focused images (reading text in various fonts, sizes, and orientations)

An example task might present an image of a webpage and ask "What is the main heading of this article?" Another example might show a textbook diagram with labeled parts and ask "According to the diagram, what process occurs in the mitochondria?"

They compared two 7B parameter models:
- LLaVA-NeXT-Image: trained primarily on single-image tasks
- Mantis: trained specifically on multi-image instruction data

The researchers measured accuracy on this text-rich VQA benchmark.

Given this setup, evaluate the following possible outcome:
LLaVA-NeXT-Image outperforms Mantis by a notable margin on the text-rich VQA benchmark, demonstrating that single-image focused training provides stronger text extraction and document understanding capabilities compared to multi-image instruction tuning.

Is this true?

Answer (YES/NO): YES